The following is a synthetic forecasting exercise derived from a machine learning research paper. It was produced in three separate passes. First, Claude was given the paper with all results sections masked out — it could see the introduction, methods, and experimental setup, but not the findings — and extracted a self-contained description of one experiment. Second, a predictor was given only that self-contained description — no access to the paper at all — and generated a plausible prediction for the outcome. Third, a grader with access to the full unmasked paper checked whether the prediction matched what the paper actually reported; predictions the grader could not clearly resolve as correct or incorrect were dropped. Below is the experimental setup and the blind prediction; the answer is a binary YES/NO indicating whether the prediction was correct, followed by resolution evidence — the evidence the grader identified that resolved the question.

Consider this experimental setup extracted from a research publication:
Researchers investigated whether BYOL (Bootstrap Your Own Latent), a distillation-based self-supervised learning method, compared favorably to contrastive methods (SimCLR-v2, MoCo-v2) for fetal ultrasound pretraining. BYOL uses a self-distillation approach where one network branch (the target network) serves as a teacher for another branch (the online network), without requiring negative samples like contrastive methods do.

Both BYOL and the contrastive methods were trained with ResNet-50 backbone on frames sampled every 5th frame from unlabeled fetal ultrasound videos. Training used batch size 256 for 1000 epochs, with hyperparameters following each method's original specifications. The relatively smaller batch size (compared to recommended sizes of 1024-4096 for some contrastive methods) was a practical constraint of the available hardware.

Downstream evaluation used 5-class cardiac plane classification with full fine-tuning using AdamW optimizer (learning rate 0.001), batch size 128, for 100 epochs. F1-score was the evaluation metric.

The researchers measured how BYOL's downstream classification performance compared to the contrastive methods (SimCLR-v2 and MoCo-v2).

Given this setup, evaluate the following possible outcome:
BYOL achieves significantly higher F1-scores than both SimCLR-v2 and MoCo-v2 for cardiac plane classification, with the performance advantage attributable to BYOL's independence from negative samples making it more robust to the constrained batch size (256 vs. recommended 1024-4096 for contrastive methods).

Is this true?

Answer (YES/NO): NO